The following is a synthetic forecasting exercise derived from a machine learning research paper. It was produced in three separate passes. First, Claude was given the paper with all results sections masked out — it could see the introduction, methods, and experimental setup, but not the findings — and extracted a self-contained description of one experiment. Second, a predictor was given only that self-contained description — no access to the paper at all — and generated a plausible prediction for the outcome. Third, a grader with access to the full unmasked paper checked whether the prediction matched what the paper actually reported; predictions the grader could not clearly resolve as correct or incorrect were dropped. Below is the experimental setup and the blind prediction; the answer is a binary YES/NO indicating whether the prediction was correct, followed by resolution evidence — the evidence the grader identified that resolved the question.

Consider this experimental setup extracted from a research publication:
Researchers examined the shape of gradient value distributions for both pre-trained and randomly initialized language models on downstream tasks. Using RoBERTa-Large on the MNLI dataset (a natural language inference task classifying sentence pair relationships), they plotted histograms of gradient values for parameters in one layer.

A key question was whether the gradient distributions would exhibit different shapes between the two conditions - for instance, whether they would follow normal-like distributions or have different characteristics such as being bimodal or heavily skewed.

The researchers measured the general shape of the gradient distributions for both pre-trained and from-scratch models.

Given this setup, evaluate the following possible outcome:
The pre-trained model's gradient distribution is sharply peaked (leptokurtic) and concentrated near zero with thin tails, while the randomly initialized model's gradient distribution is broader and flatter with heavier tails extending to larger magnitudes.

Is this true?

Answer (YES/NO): NO